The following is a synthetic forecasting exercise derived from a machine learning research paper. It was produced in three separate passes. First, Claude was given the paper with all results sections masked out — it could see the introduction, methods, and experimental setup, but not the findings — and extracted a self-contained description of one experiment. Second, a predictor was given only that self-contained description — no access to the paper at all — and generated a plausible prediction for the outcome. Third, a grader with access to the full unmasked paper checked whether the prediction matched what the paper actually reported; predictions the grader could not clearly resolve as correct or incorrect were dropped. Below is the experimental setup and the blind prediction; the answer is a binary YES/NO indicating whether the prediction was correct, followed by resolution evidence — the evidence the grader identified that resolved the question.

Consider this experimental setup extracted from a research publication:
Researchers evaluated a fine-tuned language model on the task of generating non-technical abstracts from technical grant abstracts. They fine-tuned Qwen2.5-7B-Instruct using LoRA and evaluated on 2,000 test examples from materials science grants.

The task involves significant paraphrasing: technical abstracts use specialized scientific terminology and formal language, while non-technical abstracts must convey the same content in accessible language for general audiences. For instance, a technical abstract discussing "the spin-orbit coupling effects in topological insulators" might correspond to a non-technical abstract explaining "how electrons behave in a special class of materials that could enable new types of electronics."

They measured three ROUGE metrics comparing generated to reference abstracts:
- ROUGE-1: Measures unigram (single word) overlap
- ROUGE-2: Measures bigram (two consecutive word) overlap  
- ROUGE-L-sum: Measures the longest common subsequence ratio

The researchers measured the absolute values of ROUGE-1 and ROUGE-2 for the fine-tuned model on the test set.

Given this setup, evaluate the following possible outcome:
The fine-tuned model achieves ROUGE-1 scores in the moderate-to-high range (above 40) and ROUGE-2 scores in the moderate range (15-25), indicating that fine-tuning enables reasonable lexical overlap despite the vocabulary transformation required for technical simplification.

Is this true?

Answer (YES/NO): NO